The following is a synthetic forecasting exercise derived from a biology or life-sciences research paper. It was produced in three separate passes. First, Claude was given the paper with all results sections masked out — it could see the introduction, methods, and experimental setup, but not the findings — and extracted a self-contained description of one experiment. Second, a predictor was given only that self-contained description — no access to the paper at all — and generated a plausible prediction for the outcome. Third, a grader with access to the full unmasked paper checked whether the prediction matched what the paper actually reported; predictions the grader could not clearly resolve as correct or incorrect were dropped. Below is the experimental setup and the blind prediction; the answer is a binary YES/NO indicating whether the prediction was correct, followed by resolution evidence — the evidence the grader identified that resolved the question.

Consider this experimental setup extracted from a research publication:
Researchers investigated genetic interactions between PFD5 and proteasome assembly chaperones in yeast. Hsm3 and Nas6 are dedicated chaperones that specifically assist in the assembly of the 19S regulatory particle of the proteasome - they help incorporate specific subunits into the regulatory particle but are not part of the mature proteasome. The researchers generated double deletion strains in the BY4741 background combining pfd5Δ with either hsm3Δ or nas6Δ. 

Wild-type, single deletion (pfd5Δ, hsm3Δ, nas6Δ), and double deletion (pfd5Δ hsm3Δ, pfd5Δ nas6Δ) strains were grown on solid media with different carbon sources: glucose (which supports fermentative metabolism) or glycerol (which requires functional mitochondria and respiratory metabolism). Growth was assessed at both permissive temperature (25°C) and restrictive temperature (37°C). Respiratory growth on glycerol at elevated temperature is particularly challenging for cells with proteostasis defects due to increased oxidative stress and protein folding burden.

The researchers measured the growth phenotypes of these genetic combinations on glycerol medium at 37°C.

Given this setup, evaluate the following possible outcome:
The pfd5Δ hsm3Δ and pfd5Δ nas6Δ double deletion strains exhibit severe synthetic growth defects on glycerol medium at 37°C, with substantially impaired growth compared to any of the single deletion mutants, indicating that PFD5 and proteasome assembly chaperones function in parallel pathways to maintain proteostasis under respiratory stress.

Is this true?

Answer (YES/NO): NO